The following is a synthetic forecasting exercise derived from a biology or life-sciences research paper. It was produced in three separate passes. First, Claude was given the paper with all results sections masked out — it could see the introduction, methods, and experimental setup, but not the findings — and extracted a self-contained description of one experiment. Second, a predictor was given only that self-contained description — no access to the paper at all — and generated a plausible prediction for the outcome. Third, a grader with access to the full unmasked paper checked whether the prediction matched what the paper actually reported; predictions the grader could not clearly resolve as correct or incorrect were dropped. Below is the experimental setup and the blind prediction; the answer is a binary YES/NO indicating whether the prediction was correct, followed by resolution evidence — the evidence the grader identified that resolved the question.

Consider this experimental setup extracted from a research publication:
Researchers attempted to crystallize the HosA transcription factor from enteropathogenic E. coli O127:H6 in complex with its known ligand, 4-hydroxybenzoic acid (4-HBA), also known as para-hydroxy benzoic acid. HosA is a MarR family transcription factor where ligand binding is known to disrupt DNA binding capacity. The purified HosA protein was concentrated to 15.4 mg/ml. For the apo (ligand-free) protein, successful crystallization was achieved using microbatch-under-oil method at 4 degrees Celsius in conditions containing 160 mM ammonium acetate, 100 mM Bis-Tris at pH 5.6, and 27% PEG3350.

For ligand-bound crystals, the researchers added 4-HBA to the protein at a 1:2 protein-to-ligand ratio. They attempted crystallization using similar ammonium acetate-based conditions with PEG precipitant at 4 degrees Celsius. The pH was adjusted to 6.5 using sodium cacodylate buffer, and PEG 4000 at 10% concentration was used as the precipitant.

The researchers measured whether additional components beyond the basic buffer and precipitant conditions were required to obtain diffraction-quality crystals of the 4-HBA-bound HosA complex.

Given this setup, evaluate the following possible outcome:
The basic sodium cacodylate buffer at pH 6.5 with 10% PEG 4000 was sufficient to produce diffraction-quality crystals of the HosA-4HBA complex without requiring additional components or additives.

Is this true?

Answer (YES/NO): NO